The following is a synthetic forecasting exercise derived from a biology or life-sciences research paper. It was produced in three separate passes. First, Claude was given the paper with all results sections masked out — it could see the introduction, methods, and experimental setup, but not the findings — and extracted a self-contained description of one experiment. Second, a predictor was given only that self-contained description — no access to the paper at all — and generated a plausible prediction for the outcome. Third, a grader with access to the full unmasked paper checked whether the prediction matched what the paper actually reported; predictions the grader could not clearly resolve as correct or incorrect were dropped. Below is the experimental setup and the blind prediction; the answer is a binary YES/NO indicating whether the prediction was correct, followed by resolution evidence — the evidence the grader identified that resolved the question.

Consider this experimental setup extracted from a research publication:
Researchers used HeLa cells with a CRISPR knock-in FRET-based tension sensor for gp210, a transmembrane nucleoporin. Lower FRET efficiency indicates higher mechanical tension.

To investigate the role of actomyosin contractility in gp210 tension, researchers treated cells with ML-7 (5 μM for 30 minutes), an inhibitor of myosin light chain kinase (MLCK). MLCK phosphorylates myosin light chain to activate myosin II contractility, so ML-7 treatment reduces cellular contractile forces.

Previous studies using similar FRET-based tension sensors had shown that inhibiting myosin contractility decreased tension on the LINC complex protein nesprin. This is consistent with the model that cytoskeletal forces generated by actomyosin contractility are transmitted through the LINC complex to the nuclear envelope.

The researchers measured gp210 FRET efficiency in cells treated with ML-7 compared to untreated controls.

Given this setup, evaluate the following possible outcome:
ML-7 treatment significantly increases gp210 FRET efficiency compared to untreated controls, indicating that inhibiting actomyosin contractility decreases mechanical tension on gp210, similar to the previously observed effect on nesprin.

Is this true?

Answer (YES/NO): NO